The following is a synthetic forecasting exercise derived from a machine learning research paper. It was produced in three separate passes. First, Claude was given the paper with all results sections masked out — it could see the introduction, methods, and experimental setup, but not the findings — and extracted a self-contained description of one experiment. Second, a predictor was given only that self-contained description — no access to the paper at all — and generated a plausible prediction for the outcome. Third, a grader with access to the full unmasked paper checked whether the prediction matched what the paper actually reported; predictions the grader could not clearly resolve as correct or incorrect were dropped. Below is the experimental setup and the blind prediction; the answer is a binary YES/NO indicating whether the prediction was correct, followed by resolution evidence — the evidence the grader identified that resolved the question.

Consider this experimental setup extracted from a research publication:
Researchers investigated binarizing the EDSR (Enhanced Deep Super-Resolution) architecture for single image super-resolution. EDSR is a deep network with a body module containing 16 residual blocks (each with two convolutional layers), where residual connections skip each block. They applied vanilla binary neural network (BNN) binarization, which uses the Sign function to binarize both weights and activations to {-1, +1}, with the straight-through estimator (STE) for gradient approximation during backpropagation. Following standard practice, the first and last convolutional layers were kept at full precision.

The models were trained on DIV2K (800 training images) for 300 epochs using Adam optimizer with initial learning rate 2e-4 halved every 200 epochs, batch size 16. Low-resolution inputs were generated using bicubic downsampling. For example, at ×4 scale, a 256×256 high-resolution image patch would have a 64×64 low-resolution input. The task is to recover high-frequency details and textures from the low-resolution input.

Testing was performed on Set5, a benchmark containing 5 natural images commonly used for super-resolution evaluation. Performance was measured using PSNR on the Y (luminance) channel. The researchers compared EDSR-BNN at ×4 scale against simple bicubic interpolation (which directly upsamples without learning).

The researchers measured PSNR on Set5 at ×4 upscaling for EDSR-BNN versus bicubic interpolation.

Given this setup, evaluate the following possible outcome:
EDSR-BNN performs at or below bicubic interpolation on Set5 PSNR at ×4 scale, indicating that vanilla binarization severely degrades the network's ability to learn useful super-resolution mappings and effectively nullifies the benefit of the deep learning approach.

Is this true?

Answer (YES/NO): YES